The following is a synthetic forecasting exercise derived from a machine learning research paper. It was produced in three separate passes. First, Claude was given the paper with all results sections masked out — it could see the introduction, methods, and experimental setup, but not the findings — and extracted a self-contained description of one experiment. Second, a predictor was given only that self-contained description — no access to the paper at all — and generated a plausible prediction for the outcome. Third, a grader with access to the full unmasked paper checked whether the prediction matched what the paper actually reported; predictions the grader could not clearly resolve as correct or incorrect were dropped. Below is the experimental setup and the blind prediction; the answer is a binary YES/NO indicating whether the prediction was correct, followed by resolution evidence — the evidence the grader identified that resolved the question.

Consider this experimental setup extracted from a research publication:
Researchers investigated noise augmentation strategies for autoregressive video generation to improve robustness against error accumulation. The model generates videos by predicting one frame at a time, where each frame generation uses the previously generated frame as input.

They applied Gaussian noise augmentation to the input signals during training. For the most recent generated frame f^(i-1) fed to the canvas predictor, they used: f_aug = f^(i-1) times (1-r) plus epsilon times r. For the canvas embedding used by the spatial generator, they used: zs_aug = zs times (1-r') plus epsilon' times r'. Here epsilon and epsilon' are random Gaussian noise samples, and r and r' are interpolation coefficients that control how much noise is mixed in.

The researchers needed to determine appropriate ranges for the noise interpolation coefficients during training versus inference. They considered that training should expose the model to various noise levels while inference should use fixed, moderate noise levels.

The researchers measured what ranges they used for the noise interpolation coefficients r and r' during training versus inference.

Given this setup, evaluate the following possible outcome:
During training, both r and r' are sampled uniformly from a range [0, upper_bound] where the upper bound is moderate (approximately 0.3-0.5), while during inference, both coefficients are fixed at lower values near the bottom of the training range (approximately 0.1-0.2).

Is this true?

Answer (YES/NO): NO